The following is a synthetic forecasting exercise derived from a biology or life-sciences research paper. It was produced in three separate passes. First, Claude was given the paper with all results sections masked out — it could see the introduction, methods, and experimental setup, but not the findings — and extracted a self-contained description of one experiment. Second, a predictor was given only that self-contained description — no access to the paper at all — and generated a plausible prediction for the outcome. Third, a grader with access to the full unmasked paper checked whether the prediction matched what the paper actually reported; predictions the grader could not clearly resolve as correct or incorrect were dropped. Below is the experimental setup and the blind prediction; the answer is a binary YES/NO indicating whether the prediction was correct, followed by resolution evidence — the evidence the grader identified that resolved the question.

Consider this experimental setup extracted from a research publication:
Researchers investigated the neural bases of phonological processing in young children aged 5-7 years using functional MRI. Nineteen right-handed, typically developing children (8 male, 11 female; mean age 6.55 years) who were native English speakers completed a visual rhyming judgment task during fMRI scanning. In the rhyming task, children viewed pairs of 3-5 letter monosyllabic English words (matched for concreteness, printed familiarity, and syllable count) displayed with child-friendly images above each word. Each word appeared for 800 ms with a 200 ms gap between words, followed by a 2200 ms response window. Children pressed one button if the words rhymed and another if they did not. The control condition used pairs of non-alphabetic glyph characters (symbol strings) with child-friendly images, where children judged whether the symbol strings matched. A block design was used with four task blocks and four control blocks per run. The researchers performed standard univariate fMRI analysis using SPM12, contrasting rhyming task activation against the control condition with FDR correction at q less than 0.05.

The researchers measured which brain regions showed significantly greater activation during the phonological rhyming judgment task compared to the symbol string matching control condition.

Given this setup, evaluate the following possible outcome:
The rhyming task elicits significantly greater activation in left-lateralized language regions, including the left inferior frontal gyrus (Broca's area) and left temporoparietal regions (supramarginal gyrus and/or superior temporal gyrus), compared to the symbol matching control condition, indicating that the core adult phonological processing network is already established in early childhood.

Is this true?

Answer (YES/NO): NO